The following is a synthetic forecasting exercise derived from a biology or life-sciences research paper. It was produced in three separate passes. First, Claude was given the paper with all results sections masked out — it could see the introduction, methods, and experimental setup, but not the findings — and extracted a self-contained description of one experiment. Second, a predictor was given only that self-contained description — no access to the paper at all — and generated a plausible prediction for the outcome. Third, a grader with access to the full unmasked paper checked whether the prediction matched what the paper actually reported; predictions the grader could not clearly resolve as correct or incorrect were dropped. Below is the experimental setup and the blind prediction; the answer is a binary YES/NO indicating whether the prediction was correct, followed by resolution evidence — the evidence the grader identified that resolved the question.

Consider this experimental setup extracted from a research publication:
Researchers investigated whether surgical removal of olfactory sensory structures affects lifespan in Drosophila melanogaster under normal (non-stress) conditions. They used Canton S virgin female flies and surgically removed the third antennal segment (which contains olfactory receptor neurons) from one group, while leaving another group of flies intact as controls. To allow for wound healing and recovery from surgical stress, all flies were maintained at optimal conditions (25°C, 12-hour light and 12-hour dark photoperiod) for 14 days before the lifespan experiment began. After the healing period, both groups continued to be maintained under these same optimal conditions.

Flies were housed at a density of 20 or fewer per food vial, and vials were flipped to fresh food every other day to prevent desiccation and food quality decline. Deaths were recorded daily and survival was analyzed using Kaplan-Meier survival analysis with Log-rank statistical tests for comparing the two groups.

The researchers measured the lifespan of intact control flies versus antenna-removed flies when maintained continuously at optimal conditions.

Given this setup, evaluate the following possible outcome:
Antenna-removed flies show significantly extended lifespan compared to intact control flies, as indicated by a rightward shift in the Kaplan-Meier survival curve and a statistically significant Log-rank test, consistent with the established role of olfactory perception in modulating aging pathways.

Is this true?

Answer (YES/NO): NO